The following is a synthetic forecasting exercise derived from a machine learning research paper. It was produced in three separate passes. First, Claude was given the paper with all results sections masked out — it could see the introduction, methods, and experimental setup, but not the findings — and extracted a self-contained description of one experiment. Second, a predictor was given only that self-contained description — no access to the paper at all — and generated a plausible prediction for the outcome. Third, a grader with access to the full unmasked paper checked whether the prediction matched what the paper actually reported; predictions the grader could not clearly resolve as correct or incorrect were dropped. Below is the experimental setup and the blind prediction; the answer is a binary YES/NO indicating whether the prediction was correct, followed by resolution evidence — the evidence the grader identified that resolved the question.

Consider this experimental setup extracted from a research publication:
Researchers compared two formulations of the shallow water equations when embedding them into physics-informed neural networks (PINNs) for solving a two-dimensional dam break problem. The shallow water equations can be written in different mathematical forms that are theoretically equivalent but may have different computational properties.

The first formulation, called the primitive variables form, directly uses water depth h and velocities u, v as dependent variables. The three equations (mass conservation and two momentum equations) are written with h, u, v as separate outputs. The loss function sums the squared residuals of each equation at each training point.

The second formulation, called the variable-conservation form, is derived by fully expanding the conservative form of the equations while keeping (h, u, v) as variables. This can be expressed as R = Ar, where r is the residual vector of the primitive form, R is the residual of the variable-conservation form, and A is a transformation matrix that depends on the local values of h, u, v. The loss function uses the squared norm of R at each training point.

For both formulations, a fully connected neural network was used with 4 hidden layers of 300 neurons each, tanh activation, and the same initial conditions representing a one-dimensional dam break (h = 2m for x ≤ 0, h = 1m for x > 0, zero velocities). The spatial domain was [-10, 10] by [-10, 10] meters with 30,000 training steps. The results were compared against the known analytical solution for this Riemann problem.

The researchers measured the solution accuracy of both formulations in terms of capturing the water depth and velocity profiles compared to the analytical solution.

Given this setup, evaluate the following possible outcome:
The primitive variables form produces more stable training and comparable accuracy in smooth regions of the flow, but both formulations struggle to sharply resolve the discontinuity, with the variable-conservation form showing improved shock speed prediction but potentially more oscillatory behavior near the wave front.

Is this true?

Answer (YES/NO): NO